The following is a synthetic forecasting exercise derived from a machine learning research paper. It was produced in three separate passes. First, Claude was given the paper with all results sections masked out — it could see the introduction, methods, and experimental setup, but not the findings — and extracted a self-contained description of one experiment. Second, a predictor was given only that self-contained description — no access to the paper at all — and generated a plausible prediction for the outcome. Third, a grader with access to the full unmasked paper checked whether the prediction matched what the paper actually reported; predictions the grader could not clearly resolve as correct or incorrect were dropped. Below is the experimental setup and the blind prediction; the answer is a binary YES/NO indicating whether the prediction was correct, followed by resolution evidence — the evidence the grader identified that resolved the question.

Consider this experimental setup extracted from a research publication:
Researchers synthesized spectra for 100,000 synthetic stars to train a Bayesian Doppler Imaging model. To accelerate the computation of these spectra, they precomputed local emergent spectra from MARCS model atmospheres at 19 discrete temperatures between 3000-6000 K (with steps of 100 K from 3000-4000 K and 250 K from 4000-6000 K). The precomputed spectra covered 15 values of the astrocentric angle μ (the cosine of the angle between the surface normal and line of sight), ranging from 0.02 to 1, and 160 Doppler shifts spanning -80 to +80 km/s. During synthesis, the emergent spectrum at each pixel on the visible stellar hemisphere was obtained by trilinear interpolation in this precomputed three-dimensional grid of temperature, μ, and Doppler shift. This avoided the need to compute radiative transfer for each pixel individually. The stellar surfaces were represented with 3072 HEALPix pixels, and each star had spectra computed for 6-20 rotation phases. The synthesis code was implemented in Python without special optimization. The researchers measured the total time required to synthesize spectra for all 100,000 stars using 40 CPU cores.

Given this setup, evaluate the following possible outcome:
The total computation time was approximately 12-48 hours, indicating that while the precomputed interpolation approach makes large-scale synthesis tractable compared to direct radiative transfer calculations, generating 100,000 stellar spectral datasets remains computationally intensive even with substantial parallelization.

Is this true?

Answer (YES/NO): NO